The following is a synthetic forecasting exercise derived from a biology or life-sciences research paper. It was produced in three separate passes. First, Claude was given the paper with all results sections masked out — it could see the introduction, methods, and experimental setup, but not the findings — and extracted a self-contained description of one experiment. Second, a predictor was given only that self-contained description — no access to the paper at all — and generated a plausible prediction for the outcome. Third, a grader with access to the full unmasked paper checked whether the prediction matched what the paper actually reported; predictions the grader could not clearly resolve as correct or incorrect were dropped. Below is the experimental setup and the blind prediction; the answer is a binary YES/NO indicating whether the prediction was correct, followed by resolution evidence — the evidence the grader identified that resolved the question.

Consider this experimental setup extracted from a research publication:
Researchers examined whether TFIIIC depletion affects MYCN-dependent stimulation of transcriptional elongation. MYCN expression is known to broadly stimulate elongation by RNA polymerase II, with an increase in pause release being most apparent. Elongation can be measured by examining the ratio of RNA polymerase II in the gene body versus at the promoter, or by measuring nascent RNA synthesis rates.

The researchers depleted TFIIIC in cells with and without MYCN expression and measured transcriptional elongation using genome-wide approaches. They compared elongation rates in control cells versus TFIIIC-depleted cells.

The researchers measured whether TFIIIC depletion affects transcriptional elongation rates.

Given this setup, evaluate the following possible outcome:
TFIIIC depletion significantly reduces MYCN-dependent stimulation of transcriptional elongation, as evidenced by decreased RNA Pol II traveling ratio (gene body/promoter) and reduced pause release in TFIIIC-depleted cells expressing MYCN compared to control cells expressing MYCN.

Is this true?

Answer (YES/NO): NO